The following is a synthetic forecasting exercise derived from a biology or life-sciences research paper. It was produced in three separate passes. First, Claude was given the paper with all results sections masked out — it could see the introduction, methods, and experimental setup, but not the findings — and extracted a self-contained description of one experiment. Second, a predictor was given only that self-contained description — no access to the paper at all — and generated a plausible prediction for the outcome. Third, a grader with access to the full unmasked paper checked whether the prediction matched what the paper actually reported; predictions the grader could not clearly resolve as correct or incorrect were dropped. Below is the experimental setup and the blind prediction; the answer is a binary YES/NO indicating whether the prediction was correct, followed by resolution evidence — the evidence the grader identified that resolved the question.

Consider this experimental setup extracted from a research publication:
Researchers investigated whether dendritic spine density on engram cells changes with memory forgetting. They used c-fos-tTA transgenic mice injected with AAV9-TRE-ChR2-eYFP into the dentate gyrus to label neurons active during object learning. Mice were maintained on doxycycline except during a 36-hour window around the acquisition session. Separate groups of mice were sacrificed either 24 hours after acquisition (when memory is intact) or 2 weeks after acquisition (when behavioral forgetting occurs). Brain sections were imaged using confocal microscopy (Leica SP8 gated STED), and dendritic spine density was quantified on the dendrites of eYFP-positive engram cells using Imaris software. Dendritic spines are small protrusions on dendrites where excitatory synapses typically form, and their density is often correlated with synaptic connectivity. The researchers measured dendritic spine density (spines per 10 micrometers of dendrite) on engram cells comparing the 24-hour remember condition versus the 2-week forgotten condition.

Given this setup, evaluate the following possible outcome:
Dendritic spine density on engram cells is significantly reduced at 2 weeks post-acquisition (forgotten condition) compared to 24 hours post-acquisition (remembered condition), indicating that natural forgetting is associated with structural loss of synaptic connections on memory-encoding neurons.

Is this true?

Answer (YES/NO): YES